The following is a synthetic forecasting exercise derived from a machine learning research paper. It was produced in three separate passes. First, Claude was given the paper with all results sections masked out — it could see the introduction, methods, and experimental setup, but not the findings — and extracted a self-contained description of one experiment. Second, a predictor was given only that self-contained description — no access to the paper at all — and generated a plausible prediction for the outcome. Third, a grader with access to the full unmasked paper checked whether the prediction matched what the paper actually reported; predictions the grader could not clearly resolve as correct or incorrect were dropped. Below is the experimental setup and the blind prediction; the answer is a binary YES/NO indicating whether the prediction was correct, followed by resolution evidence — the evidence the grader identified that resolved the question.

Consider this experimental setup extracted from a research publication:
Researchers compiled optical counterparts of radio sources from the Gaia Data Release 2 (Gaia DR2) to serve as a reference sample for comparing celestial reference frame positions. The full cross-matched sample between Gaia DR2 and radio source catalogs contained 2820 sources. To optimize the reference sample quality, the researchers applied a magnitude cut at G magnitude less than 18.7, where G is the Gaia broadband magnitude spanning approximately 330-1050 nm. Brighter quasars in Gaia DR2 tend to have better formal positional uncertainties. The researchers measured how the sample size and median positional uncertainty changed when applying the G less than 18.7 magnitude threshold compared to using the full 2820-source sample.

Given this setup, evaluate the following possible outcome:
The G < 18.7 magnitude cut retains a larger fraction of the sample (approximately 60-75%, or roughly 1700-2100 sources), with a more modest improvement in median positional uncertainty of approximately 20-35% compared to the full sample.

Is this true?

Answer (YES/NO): NO